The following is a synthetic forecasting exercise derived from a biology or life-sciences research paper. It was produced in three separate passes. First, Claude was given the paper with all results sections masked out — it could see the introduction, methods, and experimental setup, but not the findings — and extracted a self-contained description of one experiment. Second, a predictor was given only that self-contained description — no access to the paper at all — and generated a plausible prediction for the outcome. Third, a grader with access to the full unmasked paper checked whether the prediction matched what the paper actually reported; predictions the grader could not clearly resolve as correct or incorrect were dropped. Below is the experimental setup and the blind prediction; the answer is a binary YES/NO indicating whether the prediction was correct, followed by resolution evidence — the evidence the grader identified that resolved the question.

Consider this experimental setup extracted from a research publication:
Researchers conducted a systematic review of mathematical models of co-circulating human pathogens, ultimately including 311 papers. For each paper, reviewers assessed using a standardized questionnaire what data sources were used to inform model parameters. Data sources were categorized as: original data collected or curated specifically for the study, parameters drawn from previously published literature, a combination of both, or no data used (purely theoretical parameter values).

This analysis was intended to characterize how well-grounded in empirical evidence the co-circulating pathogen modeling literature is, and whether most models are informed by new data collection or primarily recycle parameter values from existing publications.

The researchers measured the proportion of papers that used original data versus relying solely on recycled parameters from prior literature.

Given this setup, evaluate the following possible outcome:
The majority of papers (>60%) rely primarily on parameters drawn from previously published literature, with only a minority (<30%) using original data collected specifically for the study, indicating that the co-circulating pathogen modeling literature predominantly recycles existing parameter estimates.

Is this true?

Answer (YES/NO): NO